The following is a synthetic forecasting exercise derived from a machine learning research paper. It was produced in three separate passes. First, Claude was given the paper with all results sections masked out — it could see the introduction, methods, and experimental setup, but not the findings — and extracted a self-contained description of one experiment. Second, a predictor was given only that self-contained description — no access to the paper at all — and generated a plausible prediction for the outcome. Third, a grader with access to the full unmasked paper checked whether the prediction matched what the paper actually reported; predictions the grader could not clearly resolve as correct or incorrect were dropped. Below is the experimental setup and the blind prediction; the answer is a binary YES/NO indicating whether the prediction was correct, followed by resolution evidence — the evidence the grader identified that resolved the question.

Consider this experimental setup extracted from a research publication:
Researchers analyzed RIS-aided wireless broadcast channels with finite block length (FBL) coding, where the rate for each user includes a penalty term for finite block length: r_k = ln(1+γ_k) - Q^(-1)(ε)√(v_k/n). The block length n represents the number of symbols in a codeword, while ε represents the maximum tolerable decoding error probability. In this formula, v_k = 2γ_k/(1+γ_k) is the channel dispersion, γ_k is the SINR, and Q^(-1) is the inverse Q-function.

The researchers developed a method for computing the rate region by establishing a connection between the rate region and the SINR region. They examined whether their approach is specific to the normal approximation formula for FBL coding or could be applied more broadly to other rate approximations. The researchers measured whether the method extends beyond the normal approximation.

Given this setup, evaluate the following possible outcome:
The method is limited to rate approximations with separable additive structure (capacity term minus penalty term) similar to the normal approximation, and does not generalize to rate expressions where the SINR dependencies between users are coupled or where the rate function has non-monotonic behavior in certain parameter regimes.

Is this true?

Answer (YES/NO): NO